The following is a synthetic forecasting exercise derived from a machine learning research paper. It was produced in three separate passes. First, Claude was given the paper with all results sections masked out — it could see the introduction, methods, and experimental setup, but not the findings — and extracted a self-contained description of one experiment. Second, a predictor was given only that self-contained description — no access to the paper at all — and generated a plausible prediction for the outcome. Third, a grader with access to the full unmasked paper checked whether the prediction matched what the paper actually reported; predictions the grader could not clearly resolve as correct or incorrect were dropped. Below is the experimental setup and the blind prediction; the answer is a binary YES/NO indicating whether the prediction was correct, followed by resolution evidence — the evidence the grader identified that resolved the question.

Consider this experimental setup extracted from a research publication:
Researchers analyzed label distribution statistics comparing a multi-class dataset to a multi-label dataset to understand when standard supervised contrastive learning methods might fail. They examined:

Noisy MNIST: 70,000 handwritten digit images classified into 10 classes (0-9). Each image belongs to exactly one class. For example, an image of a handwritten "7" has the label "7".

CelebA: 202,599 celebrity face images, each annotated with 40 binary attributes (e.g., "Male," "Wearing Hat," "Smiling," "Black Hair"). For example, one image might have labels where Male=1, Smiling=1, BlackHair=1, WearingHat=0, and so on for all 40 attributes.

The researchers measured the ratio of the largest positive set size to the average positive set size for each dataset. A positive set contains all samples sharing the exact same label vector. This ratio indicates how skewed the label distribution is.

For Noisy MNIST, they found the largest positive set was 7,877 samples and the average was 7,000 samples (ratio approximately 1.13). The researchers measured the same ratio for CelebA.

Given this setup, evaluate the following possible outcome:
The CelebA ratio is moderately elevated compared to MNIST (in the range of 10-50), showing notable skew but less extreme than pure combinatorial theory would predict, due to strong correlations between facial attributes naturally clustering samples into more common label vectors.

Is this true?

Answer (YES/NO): NO